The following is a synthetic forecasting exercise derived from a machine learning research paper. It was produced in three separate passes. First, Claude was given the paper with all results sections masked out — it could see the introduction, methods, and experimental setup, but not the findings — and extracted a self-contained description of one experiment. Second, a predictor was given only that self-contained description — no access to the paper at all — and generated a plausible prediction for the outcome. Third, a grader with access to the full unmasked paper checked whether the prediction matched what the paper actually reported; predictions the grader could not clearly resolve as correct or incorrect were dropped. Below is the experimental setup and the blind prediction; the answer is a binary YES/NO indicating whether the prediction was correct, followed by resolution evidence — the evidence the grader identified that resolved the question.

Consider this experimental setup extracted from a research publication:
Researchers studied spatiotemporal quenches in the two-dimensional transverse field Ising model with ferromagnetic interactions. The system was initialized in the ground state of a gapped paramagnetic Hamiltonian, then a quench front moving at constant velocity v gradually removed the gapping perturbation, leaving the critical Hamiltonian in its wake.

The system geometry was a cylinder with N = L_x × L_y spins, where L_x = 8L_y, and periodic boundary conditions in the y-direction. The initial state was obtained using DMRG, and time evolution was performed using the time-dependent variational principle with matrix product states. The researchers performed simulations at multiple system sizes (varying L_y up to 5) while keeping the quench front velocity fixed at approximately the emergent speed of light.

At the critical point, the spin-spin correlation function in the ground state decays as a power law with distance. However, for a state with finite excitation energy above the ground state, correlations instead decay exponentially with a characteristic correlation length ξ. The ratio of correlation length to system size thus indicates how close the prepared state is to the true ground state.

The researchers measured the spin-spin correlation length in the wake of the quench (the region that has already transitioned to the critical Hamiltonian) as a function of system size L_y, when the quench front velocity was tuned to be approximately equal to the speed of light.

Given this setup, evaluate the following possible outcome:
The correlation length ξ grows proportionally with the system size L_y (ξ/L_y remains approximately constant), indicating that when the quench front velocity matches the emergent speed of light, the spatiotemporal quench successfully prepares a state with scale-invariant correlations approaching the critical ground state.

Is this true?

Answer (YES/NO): YES